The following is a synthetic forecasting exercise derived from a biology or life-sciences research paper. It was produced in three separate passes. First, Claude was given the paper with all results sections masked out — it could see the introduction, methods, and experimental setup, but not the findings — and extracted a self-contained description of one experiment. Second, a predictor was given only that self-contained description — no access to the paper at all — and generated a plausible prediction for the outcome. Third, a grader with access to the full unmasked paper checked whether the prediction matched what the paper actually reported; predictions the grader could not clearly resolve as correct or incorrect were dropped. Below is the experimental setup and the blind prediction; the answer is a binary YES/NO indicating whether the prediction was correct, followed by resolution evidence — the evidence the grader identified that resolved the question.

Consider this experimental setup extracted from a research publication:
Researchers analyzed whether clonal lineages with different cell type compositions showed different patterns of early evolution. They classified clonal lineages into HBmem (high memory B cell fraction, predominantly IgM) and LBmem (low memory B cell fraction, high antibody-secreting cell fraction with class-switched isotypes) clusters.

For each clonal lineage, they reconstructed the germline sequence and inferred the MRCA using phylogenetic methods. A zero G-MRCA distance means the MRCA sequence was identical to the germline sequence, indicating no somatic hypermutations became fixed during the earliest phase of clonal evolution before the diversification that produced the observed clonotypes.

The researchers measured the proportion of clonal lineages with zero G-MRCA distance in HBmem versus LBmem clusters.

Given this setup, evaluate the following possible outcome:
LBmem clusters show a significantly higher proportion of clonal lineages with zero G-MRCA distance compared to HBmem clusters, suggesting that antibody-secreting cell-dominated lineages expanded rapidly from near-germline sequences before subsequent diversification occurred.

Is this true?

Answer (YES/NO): NO